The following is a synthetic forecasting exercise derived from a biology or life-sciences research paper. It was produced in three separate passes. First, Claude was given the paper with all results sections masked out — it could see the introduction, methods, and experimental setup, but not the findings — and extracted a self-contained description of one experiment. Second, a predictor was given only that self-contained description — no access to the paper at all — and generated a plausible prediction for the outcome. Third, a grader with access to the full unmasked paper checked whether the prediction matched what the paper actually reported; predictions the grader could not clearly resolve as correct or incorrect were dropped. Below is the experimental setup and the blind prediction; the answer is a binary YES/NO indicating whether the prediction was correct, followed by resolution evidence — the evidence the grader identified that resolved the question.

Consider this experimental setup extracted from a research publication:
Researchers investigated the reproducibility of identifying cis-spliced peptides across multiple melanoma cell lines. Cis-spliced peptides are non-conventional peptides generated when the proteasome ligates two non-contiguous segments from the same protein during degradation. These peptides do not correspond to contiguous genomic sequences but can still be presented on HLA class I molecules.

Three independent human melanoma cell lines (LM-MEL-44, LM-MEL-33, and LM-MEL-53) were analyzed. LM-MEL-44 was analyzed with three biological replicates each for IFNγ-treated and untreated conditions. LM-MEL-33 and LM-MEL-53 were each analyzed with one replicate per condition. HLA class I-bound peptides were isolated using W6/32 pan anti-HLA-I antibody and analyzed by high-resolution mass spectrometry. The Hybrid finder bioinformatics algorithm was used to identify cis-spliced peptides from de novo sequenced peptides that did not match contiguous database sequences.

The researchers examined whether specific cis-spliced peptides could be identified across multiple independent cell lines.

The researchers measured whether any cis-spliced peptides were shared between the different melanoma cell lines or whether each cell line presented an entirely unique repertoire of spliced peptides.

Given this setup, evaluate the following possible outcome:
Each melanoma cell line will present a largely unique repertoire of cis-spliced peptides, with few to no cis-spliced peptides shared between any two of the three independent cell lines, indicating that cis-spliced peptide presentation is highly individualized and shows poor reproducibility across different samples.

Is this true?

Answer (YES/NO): NO